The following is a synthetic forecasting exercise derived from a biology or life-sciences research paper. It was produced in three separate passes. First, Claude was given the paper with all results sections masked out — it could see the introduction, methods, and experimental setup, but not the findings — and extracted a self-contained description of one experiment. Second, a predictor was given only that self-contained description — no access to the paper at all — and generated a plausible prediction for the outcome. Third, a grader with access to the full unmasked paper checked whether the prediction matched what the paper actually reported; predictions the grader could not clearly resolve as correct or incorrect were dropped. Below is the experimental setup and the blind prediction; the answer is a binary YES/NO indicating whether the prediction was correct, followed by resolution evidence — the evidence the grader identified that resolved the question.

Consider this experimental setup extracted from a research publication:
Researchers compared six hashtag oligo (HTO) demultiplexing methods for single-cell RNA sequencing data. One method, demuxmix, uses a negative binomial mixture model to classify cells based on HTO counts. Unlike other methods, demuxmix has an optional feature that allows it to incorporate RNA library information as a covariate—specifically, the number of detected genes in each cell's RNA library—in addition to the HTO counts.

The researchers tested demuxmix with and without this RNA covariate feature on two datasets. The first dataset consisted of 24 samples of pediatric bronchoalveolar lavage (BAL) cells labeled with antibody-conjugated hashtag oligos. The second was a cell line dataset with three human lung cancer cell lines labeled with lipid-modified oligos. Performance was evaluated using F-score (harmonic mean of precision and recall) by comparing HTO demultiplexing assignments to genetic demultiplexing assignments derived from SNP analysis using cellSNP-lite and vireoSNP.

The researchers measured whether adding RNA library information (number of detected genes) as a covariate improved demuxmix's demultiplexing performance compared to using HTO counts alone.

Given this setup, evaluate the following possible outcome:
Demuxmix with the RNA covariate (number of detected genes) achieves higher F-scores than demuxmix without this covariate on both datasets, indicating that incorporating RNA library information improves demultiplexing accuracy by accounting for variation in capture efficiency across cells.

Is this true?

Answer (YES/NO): NO